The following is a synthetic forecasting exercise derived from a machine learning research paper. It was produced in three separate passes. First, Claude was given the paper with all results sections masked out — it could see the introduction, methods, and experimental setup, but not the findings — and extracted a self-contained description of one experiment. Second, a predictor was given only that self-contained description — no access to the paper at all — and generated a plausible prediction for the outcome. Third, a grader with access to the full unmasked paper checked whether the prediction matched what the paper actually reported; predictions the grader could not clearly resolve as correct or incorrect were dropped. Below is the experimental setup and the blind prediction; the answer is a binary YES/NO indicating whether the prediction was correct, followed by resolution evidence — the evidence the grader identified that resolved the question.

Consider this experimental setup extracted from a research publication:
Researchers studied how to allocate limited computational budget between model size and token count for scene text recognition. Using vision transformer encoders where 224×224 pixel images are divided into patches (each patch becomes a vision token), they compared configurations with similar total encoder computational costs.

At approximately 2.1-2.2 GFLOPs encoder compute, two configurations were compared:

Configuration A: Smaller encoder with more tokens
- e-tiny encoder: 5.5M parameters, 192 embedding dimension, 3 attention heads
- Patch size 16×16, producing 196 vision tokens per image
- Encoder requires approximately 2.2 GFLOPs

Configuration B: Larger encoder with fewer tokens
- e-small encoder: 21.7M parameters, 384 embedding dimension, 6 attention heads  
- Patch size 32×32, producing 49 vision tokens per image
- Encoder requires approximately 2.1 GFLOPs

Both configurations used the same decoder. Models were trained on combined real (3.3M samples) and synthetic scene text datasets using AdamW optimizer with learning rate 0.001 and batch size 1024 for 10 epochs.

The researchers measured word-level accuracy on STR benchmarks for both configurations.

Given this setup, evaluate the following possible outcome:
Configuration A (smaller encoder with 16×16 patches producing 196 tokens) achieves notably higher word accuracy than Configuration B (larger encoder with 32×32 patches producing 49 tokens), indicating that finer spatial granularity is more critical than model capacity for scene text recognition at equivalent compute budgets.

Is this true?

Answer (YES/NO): YES